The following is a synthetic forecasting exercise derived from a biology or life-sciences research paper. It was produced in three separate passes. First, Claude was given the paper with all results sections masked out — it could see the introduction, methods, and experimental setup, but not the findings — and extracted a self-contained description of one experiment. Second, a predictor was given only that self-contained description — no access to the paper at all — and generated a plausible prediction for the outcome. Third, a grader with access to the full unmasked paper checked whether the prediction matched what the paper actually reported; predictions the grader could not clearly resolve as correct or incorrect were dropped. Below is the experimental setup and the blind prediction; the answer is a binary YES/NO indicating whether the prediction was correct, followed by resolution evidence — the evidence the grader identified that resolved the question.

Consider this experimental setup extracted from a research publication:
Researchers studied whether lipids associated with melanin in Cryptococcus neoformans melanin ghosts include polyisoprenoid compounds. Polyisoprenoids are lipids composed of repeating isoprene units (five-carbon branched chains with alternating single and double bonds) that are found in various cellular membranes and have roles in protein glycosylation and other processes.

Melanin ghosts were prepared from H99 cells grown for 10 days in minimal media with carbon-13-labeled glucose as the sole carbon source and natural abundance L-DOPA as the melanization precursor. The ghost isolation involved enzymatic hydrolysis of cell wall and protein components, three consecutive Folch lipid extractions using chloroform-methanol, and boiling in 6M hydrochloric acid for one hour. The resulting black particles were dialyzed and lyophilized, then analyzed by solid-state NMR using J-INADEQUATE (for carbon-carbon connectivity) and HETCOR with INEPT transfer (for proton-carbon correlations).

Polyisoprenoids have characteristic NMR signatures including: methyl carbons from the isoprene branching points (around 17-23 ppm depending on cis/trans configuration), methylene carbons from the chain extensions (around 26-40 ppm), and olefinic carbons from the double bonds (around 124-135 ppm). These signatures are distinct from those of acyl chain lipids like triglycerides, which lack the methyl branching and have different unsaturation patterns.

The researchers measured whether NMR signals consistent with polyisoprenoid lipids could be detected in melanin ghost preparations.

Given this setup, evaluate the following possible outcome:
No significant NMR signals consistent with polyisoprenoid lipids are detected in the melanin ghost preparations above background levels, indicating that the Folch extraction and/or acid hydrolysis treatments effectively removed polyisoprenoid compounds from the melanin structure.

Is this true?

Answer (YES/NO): NO